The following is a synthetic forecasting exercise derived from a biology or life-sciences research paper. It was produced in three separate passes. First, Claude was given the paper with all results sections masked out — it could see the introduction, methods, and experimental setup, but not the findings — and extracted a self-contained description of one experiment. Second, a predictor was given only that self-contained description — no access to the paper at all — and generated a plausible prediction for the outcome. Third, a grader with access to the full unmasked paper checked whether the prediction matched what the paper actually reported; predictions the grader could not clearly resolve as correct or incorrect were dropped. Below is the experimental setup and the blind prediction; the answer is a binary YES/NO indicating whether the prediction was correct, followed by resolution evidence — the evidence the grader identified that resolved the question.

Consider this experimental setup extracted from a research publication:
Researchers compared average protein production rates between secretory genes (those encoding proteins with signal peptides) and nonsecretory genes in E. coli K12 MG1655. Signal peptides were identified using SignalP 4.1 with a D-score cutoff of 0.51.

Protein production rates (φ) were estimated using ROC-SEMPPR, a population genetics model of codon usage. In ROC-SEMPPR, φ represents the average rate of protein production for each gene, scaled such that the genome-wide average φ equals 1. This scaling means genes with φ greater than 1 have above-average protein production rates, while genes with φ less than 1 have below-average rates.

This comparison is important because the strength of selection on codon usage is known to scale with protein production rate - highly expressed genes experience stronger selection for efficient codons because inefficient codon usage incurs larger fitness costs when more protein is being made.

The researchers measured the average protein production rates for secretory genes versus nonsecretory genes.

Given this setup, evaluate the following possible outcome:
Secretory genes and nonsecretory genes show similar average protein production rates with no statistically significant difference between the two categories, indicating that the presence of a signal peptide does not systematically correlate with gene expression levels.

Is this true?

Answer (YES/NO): NO